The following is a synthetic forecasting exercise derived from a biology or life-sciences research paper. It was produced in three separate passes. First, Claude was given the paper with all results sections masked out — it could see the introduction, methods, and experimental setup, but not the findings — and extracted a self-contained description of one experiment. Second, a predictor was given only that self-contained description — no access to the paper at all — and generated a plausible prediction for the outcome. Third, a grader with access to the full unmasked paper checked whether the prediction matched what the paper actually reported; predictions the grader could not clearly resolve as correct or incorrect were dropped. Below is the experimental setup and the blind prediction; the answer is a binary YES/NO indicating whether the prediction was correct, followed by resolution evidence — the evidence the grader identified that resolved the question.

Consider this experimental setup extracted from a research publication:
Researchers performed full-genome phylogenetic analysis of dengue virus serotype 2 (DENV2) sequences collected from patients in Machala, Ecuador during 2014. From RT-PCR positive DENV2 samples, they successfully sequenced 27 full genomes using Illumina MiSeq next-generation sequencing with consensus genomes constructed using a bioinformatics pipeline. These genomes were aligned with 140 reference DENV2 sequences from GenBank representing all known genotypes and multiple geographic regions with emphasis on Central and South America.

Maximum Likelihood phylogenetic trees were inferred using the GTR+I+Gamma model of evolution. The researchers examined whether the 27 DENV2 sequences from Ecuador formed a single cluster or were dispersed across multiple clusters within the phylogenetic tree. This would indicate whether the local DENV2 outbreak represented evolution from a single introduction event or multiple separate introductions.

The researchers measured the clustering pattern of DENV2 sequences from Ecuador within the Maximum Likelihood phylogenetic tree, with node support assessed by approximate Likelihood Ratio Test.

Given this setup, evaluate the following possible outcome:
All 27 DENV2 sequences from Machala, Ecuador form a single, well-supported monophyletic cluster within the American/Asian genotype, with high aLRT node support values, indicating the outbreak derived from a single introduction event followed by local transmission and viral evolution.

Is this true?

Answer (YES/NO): YES